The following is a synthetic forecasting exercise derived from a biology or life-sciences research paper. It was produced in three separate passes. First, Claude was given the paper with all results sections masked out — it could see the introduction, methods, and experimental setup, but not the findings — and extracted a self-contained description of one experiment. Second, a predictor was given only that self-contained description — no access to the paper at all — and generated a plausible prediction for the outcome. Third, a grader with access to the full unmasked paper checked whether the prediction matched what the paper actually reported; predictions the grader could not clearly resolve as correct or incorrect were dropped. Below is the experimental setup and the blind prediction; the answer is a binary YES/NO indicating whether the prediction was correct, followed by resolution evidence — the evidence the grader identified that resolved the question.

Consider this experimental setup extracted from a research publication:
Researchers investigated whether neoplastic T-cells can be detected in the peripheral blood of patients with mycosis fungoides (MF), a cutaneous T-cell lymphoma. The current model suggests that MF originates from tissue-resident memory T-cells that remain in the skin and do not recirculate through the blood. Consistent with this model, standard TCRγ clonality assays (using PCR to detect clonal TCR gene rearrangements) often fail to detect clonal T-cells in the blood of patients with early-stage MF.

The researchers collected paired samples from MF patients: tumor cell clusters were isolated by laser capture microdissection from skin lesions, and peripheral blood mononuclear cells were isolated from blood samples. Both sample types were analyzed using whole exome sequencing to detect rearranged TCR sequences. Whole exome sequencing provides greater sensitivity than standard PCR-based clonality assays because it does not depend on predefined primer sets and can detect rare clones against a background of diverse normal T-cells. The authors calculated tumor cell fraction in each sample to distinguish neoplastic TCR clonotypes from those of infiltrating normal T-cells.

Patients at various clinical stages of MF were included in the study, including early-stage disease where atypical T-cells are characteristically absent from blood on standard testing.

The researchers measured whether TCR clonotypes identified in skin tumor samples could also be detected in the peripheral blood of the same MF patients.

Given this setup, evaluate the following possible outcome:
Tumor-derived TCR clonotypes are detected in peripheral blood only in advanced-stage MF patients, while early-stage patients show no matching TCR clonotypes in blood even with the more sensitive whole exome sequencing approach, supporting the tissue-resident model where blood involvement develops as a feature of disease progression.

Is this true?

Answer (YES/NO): NO